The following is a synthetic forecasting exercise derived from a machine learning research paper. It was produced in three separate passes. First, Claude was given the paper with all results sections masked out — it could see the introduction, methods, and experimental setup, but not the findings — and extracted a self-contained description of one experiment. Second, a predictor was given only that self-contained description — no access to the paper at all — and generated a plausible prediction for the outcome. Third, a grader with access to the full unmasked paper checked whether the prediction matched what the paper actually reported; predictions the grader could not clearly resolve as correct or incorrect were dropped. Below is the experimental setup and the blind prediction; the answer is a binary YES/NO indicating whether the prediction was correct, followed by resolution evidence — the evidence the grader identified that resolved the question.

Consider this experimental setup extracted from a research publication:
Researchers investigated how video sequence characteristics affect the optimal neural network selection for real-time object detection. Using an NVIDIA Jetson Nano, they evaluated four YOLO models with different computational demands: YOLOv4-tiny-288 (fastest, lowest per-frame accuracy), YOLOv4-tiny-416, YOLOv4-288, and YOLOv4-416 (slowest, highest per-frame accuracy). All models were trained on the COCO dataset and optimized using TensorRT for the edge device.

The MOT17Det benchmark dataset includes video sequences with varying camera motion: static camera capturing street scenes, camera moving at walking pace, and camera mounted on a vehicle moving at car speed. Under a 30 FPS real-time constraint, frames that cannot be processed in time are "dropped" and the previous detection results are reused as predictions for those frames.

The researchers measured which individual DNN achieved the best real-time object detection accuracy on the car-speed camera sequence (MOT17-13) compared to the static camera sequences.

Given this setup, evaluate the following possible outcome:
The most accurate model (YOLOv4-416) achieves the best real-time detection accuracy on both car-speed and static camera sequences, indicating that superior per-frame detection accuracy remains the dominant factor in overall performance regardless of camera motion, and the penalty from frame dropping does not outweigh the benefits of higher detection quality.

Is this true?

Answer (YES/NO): NO